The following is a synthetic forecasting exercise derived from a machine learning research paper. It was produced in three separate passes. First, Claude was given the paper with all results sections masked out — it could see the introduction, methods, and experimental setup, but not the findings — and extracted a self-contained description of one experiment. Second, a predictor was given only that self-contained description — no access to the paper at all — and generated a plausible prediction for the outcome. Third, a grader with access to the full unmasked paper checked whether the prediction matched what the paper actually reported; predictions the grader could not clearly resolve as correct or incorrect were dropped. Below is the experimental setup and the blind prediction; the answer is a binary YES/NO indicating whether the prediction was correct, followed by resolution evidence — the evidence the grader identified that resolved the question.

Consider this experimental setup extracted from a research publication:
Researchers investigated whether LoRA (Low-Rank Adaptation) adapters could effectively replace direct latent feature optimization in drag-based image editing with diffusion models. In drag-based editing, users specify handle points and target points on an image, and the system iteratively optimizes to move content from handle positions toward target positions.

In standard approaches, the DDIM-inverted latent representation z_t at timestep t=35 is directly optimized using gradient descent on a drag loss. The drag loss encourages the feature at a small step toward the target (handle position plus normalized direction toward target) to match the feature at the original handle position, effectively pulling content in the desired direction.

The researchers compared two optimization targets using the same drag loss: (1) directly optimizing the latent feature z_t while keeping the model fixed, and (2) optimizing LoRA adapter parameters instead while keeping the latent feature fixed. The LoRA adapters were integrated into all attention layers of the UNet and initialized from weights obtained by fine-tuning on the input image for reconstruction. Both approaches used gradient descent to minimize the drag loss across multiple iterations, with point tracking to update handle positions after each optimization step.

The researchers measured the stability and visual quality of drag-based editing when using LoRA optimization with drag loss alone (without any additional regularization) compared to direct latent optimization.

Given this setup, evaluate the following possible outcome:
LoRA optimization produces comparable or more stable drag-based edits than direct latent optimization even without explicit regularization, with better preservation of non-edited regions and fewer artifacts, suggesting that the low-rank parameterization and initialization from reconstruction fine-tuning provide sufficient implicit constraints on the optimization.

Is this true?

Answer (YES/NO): NO